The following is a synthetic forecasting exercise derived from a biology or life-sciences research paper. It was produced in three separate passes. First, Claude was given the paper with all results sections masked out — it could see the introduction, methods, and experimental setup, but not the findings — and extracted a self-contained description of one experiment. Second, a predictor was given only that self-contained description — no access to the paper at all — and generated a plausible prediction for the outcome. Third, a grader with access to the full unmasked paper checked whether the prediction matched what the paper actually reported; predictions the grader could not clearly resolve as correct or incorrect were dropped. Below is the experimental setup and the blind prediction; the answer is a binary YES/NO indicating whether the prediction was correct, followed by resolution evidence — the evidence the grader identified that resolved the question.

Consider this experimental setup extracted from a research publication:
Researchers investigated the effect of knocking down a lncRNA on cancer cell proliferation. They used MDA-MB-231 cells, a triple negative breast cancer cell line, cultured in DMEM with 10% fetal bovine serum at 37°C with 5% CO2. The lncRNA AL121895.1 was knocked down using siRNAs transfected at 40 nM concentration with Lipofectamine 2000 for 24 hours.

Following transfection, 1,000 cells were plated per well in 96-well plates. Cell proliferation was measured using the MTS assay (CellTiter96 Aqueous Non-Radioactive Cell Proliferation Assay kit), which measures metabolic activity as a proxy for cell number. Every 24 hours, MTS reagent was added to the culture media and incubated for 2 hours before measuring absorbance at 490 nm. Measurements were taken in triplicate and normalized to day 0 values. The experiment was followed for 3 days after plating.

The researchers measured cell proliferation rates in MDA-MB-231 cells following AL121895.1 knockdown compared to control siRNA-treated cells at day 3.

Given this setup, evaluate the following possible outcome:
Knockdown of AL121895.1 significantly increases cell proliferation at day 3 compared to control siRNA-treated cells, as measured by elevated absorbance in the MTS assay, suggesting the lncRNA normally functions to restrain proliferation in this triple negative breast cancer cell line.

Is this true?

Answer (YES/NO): NO